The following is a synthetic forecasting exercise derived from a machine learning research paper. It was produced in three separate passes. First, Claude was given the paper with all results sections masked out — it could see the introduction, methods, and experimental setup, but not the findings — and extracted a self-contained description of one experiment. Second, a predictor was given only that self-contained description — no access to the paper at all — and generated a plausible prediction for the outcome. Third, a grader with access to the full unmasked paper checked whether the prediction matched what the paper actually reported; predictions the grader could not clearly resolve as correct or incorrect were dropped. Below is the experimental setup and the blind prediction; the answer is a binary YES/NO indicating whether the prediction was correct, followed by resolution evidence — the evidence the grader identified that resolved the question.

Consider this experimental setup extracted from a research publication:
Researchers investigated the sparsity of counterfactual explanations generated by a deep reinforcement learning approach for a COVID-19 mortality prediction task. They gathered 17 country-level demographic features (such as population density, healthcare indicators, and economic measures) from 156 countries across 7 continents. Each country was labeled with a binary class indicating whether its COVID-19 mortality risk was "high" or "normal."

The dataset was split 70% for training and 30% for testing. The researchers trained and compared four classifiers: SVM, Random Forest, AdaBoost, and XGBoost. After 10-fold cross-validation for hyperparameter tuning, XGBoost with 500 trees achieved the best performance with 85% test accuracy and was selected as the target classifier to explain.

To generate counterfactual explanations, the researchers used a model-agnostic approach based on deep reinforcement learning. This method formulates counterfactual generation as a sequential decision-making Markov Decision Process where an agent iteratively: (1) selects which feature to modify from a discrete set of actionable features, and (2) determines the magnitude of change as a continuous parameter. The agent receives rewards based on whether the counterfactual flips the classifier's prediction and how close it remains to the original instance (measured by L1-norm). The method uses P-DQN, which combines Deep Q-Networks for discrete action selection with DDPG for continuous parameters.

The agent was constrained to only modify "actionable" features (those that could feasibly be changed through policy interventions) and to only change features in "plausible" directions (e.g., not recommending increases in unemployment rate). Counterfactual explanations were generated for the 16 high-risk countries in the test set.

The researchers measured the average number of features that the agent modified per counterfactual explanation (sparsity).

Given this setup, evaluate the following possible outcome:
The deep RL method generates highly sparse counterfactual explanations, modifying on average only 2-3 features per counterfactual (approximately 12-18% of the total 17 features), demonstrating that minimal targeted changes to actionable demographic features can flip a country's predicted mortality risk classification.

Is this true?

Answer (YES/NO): NO